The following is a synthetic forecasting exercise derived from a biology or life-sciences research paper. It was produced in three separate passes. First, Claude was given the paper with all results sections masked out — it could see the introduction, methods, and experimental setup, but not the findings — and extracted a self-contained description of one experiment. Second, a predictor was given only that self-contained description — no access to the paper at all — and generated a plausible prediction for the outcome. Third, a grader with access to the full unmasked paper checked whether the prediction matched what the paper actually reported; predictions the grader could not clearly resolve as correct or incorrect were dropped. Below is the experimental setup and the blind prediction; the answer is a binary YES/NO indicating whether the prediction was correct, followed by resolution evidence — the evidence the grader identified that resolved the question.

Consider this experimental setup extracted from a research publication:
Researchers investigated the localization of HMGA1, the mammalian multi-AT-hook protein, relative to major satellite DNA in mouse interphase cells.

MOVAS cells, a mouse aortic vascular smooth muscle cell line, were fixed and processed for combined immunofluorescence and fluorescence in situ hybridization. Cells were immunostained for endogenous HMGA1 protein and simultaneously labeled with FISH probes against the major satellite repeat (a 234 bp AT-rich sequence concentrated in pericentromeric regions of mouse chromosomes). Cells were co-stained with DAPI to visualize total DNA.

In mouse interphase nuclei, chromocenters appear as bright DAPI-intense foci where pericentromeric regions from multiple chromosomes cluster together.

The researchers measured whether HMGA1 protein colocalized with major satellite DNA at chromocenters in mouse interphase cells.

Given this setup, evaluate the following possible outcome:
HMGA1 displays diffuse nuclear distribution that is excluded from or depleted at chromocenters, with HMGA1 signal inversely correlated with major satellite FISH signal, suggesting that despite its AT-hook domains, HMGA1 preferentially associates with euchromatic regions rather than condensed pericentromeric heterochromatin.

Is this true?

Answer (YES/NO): NO